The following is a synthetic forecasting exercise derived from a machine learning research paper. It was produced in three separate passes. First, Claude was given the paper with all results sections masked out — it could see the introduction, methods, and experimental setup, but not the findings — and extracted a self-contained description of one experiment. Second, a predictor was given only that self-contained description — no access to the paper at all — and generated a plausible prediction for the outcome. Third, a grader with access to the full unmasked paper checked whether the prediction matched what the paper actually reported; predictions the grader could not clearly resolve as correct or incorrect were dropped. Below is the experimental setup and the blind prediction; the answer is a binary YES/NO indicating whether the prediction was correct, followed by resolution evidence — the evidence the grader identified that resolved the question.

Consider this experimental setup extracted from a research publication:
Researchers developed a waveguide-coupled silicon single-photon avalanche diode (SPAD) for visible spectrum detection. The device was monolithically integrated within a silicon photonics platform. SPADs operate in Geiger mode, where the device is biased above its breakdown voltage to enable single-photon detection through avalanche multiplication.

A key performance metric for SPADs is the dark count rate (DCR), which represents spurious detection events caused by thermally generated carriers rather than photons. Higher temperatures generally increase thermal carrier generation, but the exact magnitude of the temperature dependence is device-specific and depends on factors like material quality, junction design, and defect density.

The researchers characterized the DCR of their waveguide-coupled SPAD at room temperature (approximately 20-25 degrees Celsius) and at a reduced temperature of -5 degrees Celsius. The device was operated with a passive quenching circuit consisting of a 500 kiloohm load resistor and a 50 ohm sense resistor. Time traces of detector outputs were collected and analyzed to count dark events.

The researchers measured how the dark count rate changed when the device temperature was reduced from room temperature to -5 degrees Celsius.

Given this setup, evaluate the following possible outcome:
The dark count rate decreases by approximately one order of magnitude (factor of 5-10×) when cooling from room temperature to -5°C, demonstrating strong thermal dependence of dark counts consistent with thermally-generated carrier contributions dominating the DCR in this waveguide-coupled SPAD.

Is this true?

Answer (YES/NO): NO